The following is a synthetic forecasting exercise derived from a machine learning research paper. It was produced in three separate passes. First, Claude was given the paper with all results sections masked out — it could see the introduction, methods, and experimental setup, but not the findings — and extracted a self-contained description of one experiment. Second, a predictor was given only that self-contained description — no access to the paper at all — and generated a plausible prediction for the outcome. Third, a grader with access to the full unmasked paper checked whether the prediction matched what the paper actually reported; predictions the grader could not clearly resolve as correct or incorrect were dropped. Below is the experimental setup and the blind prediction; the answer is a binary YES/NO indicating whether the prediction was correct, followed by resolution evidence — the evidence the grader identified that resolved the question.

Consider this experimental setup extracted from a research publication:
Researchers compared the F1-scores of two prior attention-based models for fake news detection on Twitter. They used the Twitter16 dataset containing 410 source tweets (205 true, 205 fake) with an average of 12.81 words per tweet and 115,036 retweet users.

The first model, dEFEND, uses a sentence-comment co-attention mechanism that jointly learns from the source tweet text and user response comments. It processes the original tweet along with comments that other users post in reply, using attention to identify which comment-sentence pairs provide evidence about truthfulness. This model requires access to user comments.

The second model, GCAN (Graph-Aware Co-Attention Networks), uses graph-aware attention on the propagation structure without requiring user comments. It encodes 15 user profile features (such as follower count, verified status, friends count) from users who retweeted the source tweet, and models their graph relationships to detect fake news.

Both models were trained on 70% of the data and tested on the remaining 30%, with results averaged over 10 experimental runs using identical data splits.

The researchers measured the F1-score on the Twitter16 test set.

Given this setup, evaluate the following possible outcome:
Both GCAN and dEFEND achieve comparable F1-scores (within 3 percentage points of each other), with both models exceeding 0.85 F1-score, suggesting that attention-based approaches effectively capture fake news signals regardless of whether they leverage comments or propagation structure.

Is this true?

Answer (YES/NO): NO